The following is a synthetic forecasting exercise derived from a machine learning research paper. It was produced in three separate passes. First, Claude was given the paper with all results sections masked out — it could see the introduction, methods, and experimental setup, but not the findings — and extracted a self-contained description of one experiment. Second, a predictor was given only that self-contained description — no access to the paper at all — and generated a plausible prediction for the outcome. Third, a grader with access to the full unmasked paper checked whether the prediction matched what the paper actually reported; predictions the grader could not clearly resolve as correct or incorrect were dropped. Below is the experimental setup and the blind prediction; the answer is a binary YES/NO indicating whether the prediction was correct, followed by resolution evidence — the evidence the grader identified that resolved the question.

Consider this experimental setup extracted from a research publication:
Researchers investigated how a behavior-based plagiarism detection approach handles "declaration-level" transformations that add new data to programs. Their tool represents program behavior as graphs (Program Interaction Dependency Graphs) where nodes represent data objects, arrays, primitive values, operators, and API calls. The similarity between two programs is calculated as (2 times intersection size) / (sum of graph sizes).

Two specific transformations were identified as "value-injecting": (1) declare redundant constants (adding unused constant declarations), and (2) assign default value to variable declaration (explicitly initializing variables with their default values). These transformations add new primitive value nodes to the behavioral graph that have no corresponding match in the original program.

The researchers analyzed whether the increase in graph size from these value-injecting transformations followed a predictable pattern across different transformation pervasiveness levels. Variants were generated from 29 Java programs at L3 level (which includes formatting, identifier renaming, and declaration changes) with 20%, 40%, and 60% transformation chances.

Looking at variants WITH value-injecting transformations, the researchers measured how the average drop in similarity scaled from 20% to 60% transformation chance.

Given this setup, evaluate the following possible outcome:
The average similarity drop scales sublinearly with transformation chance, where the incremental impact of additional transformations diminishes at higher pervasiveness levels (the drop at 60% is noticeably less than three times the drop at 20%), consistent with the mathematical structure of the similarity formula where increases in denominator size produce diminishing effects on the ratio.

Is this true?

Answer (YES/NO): NO